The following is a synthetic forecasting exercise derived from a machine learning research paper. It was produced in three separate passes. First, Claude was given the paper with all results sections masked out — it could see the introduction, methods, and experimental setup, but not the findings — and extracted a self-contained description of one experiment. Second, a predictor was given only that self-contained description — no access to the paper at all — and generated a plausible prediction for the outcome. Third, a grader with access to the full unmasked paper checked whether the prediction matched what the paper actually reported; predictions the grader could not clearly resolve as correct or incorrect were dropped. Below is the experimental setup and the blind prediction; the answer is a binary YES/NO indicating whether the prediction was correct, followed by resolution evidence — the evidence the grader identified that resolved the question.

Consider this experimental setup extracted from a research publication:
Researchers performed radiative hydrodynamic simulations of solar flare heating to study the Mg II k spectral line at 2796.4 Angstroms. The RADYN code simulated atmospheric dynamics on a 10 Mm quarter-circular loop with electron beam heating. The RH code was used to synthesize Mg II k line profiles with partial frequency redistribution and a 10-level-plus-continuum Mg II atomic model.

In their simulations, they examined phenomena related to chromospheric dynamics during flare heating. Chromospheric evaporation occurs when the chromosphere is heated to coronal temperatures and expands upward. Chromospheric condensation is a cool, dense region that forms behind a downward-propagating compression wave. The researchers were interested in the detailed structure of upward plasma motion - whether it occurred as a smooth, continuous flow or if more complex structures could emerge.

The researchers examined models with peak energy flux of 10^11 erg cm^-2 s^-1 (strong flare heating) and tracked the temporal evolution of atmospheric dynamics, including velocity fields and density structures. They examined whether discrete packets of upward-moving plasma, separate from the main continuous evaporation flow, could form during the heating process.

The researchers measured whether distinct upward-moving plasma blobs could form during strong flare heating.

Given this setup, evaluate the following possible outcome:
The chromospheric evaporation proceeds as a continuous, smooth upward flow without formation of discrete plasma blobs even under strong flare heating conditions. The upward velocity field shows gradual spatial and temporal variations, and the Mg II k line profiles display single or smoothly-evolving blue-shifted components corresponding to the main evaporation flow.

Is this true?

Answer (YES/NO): NO